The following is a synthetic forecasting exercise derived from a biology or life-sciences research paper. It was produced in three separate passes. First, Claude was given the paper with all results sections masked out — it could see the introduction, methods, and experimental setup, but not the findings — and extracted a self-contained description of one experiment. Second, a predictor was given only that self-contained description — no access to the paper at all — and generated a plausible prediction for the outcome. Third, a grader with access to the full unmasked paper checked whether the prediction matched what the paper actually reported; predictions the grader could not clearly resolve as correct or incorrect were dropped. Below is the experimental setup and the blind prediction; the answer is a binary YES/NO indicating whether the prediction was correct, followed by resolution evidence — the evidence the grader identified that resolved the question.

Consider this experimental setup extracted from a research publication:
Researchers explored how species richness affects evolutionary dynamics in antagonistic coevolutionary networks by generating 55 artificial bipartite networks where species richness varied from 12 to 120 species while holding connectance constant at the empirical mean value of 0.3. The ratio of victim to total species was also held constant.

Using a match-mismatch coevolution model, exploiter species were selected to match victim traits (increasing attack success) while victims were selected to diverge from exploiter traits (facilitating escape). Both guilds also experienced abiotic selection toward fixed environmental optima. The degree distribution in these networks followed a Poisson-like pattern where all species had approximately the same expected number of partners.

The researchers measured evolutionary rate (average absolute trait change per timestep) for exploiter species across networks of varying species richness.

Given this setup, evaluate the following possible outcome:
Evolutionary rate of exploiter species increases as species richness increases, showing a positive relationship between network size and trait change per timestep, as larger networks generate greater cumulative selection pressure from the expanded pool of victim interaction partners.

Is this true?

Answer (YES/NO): NO